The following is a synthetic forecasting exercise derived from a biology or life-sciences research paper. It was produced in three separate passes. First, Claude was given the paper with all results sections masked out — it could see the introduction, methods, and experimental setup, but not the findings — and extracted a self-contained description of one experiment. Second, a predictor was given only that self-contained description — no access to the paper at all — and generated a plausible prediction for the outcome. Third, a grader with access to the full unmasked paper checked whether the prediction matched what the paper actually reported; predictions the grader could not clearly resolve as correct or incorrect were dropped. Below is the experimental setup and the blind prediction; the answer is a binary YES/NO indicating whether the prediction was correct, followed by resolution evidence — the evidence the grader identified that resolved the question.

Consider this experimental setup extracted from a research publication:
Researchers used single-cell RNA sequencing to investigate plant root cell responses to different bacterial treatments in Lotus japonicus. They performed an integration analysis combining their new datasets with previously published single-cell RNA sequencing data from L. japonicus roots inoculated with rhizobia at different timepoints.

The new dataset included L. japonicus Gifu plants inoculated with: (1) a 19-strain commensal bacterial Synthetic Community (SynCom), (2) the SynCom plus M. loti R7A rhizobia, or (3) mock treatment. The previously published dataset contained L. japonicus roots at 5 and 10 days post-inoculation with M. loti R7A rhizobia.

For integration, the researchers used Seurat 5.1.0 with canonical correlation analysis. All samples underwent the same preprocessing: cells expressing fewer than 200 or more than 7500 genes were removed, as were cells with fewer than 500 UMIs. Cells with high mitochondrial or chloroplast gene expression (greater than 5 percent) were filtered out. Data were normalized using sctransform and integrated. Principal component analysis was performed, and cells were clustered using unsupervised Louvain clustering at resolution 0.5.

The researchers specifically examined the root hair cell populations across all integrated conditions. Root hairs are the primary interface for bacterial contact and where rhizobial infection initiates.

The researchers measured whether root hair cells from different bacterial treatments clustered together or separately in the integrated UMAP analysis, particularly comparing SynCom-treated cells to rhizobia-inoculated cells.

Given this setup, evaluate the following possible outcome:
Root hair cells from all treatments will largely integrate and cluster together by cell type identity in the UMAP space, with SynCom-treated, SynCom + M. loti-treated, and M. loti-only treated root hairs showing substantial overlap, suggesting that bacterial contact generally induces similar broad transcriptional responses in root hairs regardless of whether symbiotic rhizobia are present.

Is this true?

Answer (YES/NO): NO